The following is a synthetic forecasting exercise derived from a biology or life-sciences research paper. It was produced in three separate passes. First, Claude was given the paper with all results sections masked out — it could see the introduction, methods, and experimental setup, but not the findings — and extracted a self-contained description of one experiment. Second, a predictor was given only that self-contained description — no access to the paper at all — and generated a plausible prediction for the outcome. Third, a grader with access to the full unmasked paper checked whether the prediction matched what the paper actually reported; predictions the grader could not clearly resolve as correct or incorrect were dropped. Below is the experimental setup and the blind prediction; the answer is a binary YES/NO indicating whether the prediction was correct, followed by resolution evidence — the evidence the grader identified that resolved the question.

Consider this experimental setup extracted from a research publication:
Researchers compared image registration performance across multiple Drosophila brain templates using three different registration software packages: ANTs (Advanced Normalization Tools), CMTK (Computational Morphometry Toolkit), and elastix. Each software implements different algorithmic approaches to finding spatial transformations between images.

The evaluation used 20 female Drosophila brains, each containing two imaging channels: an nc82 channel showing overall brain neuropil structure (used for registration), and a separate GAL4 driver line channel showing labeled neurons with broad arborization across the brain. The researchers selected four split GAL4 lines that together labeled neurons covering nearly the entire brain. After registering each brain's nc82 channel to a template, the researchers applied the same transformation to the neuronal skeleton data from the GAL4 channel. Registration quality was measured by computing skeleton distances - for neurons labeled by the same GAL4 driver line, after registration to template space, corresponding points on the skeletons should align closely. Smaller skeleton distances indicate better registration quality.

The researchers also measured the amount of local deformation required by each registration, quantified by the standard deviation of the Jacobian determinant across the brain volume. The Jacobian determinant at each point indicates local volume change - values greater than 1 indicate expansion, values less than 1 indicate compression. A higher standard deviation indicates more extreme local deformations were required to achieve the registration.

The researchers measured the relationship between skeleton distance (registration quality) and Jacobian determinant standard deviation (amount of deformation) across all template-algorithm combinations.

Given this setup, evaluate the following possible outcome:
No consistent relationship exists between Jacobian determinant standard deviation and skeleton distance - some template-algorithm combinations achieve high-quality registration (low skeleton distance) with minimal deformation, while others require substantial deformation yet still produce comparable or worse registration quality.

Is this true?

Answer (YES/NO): YES